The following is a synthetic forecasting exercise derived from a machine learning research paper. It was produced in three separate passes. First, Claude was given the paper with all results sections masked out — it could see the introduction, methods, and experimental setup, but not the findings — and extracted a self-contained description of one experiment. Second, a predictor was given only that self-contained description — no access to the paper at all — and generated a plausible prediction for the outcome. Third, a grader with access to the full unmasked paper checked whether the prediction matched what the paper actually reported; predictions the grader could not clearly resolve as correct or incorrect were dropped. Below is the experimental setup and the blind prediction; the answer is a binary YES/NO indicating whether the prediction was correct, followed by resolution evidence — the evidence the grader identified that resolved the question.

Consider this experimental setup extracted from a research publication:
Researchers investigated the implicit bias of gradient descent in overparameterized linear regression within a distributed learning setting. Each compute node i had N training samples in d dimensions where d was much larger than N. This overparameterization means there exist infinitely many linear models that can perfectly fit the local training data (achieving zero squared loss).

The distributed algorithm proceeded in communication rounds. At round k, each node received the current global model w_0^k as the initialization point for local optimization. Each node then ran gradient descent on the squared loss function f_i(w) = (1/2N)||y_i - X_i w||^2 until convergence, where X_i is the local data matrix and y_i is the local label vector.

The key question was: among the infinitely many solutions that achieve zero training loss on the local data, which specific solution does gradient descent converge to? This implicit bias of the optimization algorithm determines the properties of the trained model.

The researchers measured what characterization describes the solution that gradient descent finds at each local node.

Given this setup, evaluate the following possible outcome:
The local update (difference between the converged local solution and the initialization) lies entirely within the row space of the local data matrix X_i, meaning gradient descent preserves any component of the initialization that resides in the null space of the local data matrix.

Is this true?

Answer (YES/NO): YES